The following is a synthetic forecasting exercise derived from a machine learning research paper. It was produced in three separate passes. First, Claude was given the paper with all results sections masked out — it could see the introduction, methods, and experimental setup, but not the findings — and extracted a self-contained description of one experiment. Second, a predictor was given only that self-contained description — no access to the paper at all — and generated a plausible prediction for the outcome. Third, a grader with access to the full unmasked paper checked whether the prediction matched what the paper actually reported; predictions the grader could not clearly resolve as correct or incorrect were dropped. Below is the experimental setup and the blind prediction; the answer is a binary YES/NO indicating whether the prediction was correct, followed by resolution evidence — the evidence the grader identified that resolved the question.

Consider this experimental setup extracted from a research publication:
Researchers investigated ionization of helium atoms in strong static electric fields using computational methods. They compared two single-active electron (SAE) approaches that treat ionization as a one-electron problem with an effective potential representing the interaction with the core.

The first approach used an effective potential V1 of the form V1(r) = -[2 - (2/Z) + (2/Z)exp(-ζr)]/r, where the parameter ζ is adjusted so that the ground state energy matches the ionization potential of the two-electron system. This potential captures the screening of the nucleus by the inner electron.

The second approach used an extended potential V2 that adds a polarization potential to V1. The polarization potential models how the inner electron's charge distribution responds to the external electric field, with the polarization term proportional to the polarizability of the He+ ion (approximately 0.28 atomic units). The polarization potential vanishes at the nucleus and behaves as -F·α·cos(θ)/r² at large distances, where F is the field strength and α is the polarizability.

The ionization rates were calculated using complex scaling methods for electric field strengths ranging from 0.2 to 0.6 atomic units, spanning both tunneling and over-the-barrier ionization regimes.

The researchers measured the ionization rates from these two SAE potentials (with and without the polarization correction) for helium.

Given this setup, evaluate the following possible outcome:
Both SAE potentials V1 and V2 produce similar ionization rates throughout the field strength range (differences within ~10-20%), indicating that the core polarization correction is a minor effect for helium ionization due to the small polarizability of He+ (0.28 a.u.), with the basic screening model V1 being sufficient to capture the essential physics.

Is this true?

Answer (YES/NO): YES